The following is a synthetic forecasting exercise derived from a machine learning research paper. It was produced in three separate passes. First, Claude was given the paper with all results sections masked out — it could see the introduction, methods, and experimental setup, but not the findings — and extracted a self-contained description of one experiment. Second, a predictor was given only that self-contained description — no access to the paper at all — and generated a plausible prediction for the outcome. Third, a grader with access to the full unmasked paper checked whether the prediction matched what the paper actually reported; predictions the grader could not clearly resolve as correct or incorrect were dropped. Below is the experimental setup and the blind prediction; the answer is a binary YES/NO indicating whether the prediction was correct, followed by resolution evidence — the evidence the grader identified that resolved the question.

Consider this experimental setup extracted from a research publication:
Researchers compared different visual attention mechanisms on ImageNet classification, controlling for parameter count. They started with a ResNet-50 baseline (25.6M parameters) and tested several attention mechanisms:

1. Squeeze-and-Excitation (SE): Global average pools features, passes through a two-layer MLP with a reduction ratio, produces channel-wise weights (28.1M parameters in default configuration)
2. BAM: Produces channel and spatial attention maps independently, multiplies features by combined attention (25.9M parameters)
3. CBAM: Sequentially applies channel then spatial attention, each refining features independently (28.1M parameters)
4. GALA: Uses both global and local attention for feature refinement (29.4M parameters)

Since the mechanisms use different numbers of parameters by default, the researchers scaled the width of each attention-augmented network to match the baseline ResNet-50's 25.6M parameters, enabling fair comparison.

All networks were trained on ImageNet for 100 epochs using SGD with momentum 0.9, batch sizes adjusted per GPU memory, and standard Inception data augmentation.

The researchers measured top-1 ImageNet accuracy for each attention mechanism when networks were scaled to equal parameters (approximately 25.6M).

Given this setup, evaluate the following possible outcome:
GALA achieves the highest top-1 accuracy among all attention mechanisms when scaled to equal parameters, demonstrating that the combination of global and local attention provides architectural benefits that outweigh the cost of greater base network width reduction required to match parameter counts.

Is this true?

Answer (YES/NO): NO